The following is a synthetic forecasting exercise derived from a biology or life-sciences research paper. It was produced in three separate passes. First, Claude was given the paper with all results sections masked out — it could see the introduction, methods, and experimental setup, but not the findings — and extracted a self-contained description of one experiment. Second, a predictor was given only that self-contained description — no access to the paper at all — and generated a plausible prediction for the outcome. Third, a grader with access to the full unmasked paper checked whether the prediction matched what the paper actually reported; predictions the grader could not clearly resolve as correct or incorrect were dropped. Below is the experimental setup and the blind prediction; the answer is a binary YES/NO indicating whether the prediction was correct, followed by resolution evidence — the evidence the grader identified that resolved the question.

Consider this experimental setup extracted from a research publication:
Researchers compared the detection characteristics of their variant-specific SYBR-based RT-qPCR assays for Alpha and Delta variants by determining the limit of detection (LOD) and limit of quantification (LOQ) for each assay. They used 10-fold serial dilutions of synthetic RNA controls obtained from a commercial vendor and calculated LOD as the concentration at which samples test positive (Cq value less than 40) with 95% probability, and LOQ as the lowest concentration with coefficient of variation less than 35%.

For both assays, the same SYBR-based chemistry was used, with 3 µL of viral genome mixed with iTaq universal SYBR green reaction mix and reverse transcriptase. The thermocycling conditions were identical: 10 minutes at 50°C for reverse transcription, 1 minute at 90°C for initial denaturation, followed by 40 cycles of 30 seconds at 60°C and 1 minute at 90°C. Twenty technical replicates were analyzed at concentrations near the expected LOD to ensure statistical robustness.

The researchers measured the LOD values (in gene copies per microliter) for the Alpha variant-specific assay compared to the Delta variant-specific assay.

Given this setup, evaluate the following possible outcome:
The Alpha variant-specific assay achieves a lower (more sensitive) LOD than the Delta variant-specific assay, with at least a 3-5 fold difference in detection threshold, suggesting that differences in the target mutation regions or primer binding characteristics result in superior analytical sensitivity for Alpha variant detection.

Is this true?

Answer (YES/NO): NO